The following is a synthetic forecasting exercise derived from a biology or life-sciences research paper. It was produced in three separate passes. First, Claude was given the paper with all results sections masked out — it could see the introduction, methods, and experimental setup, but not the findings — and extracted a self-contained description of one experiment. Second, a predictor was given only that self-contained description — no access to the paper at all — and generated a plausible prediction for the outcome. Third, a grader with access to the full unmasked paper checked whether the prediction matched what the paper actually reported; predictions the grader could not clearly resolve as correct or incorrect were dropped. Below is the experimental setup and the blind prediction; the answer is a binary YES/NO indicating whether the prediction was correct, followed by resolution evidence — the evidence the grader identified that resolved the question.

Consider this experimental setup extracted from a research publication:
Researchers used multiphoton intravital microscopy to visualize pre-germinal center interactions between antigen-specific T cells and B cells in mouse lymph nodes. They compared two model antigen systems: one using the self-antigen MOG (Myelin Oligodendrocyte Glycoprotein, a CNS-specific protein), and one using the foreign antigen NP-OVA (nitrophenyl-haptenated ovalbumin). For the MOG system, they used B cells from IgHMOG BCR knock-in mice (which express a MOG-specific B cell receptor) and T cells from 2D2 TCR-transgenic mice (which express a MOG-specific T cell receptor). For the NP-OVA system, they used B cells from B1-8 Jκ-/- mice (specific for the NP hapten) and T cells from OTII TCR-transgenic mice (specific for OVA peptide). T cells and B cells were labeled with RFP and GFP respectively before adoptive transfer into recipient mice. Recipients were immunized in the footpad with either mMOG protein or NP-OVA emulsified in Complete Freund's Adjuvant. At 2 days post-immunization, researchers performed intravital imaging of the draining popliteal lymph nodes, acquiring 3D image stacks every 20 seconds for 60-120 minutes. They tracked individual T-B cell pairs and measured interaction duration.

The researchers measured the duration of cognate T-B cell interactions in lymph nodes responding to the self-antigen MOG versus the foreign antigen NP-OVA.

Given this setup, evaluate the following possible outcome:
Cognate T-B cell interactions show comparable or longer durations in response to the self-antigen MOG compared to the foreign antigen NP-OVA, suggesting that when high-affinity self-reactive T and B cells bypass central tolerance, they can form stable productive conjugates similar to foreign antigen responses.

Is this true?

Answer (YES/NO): NO